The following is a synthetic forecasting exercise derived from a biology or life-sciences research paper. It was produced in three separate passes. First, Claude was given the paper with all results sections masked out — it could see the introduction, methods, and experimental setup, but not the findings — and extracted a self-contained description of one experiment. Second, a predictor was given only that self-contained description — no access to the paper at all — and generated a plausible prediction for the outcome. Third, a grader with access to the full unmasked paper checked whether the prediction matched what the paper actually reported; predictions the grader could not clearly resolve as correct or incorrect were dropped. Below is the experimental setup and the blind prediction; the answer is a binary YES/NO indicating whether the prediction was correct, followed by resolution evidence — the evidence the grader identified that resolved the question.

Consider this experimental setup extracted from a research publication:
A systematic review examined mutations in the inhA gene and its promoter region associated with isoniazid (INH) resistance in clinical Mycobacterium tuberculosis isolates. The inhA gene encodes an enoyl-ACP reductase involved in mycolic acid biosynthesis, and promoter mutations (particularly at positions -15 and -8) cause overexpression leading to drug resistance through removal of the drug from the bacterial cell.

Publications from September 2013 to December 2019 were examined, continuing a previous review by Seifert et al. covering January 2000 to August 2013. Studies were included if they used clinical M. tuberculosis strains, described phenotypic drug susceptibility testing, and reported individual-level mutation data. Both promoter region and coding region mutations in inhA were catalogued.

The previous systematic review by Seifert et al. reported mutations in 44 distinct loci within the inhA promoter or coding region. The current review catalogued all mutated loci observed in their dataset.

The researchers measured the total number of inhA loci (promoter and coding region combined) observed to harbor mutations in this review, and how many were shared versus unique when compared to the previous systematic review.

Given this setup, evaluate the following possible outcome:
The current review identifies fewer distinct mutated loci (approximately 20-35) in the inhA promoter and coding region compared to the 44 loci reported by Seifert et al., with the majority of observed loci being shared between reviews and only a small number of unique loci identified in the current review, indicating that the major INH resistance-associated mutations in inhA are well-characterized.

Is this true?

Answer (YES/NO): NO